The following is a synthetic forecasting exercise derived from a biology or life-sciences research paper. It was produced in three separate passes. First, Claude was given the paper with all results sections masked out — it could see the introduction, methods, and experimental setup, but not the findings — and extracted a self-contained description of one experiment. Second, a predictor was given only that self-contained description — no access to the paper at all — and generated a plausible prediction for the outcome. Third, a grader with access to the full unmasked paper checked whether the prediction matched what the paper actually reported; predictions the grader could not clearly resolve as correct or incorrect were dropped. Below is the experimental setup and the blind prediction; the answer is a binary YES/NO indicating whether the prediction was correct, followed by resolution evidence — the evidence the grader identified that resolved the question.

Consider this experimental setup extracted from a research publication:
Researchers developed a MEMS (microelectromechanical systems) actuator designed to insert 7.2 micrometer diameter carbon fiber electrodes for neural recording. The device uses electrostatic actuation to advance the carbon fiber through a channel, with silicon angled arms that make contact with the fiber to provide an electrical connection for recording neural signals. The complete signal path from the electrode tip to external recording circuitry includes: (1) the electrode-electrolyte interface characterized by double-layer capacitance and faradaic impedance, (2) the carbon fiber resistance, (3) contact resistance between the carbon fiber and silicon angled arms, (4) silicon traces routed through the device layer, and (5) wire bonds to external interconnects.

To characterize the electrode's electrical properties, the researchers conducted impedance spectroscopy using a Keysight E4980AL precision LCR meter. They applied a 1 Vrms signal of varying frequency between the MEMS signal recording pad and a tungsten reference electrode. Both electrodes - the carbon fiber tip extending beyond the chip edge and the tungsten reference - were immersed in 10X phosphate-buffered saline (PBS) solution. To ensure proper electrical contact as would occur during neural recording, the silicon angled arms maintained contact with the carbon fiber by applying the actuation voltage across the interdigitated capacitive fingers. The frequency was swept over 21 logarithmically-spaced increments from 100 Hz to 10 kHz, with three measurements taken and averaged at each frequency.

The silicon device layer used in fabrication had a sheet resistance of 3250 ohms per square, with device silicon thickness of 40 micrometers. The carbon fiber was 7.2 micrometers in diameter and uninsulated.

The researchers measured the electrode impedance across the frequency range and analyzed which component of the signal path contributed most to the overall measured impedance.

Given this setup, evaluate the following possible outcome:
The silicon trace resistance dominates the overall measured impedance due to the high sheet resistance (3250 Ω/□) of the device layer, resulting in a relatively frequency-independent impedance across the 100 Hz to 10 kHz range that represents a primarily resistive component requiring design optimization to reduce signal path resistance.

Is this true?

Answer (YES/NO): YES